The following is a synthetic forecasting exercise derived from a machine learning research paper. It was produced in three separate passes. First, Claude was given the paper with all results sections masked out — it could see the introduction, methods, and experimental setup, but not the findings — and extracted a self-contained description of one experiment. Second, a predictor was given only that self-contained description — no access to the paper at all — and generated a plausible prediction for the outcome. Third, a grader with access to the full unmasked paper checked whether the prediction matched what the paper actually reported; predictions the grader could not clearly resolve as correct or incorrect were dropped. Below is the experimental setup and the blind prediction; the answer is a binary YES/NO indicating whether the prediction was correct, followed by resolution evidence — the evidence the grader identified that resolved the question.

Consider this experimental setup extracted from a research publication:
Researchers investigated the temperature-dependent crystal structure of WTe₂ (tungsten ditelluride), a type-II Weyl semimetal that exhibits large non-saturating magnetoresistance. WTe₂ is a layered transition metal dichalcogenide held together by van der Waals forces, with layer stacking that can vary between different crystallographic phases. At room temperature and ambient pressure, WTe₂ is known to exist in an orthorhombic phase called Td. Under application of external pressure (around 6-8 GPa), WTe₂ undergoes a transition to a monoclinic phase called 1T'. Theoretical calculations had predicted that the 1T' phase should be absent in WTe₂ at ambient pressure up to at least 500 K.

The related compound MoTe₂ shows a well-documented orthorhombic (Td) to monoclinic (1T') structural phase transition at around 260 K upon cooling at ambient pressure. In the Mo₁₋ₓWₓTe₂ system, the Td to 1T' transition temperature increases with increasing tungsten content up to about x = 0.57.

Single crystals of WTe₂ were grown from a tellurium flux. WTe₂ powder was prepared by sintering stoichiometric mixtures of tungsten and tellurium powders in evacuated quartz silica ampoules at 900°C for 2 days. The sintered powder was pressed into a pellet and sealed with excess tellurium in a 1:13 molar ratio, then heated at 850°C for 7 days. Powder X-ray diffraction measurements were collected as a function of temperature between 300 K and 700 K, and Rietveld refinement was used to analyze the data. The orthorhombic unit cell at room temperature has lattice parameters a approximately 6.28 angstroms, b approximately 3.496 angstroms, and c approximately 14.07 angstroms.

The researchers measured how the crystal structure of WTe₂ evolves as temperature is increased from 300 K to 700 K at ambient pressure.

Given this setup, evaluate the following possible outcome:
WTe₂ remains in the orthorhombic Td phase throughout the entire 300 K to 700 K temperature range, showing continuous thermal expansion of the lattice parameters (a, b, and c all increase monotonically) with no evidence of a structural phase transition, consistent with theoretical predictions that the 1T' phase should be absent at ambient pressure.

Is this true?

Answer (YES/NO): NO